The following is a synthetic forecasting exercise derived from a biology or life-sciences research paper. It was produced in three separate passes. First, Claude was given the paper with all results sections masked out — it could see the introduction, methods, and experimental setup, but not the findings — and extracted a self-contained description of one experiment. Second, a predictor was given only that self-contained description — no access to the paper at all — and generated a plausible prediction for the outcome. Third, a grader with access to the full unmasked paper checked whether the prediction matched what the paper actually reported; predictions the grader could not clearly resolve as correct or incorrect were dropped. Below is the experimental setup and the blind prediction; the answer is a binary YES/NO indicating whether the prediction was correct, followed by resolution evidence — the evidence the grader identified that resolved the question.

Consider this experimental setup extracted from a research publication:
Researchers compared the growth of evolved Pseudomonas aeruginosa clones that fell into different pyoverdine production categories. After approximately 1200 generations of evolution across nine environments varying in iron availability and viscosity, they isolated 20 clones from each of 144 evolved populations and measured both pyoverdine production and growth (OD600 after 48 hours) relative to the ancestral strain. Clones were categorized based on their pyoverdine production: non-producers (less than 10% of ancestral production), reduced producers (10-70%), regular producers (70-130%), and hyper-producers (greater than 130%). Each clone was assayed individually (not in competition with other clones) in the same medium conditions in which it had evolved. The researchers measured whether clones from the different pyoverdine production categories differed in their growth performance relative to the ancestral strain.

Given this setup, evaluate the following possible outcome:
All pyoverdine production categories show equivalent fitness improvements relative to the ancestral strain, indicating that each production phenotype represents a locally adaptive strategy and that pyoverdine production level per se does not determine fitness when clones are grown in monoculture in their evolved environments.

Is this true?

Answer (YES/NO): NO